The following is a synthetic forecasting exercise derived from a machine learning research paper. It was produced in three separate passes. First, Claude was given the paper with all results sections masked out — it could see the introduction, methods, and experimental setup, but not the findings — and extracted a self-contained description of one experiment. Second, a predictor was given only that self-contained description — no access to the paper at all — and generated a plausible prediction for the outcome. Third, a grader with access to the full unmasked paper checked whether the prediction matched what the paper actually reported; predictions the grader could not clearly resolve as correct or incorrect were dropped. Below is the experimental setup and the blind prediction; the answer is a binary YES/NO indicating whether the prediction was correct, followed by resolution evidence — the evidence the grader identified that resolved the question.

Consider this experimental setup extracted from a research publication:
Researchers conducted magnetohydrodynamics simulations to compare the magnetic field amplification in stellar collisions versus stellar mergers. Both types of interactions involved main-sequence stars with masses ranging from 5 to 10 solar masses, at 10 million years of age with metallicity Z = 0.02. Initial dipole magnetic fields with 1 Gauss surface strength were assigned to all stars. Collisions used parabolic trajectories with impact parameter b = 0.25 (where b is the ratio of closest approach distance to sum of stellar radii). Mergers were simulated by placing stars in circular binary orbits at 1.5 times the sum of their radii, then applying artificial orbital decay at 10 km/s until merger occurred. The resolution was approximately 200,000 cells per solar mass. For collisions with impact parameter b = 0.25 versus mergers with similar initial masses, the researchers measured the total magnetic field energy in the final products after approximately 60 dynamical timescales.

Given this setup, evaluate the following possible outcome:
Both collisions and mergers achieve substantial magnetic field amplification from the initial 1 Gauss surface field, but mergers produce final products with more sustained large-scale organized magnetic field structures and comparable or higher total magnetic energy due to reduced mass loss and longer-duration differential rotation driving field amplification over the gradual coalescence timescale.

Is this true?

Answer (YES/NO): NO